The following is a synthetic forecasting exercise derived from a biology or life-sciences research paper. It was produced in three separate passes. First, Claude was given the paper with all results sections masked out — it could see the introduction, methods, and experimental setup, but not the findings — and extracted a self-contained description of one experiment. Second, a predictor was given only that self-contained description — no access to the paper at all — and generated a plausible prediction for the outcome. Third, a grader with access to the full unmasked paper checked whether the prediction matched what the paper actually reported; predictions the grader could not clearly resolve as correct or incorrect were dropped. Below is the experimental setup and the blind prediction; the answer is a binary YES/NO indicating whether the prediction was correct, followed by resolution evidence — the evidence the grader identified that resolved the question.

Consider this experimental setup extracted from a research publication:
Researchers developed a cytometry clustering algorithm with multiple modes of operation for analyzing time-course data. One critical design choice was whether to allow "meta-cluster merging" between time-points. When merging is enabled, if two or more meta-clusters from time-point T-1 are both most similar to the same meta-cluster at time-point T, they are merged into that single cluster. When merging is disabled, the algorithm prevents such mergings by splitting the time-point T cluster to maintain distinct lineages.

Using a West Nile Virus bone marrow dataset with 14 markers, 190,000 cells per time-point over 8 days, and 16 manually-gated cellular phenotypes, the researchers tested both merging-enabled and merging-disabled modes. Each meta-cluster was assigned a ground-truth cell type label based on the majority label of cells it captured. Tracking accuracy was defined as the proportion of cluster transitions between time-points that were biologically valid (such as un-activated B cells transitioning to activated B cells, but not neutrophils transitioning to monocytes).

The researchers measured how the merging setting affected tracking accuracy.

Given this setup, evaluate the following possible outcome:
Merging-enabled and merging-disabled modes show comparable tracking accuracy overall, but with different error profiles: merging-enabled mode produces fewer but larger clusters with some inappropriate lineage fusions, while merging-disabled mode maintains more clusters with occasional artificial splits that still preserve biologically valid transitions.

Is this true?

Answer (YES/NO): NO